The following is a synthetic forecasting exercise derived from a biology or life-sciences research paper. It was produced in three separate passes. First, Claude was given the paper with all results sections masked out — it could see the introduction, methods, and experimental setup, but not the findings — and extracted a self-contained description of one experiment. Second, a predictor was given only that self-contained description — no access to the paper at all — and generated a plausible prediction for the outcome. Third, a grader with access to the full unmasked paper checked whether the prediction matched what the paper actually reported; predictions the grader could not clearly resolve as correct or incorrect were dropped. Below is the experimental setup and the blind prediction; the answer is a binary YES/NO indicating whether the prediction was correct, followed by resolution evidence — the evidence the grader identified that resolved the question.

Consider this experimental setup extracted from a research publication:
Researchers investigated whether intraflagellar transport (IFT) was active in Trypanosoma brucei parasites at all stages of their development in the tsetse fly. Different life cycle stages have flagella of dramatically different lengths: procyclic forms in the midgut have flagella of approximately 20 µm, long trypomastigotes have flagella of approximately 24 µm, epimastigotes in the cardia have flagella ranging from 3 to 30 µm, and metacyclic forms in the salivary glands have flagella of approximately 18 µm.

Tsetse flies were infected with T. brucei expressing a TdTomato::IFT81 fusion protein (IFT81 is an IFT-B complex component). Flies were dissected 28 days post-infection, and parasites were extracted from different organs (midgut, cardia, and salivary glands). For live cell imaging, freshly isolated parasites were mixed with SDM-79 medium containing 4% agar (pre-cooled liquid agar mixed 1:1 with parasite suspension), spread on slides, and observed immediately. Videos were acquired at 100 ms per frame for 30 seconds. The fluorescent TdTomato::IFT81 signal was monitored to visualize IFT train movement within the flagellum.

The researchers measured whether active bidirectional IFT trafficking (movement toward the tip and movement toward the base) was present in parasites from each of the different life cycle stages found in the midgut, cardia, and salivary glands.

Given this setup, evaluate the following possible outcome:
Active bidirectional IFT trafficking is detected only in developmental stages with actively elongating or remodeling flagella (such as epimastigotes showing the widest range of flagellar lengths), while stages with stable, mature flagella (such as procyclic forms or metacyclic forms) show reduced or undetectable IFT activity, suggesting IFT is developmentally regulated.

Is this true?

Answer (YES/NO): NO